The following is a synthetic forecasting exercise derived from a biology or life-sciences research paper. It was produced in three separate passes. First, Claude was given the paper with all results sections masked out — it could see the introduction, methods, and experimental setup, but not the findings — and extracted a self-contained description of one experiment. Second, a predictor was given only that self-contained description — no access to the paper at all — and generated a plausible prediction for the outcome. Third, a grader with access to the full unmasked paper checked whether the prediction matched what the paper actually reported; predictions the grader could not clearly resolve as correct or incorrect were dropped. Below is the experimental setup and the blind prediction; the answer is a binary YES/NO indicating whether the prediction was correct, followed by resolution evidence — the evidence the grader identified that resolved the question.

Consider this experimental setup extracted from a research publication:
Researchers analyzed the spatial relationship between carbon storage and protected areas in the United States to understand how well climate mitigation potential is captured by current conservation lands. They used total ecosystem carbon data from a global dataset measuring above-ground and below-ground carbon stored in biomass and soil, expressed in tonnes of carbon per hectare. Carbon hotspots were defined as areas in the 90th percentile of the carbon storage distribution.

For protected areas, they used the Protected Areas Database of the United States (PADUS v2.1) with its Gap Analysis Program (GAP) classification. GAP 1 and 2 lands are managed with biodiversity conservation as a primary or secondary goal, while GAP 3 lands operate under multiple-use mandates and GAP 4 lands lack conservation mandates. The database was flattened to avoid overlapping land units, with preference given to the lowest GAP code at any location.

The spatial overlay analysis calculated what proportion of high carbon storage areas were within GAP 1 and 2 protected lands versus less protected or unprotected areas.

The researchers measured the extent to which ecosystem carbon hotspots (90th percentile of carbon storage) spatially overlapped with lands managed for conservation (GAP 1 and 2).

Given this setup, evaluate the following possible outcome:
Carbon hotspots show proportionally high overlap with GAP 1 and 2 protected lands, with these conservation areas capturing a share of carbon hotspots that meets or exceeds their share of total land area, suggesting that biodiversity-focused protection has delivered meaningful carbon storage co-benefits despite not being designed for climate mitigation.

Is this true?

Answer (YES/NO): NO